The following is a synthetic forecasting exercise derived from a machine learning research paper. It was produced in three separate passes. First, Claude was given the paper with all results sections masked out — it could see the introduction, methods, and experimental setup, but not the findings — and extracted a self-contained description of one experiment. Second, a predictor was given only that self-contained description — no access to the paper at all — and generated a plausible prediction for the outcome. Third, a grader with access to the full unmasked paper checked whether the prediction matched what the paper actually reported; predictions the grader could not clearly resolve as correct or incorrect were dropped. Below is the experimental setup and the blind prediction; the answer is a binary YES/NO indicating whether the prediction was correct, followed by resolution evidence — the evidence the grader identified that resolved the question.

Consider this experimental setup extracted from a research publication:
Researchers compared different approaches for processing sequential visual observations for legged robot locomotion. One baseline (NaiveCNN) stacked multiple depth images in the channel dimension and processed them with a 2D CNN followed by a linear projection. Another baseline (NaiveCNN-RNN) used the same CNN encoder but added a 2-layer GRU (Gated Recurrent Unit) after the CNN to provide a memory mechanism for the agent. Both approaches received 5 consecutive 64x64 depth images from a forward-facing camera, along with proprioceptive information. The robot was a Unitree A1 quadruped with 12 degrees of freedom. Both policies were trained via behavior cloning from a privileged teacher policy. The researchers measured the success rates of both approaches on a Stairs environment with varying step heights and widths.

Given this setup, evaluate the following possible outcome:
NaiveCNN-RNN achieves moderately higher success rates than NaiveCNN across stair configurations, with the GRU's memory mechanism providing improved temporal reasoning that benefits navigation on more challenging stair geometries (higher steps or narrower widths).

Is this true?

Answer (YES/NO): NO